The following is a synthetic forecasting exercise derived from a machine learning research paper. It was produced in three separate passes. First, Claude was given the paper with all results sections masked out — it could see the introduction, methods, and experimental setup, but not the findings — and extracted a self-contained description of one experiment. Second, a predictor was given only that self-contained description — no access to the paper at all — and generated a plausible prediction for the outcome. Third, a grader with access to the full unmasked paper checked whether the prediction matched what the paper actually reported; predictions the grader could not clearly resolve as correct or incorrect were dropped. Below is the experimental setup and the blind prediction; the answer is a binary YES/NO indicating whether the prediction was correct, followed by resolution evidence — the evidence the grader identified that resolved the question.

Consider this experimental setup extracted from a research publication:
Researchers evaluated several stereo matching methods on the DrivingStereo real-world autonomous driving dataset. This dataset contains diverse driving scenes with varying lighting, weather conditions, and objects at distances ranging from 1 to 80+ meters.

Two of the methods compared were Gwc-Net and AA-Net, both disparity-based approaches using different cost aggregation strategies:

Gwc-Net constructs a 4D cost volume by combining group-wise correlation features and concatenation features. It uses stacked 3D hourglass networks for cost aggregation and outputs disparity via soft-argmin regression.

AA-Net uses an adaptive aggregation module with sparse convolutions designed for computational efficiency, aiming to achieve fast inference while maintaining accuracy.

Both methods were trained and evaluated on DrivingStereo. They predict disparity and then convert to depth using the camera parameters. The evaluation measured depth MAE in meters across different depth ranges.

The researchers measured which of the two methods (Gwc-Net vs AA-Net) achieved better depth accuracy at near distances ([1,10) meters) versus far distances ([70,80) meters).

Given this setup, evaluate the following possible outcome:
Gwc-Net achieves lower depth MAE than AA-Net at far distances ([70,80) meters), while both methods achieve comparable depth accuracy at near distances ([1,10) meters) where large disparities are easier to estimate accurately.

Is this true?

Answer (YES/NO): NO